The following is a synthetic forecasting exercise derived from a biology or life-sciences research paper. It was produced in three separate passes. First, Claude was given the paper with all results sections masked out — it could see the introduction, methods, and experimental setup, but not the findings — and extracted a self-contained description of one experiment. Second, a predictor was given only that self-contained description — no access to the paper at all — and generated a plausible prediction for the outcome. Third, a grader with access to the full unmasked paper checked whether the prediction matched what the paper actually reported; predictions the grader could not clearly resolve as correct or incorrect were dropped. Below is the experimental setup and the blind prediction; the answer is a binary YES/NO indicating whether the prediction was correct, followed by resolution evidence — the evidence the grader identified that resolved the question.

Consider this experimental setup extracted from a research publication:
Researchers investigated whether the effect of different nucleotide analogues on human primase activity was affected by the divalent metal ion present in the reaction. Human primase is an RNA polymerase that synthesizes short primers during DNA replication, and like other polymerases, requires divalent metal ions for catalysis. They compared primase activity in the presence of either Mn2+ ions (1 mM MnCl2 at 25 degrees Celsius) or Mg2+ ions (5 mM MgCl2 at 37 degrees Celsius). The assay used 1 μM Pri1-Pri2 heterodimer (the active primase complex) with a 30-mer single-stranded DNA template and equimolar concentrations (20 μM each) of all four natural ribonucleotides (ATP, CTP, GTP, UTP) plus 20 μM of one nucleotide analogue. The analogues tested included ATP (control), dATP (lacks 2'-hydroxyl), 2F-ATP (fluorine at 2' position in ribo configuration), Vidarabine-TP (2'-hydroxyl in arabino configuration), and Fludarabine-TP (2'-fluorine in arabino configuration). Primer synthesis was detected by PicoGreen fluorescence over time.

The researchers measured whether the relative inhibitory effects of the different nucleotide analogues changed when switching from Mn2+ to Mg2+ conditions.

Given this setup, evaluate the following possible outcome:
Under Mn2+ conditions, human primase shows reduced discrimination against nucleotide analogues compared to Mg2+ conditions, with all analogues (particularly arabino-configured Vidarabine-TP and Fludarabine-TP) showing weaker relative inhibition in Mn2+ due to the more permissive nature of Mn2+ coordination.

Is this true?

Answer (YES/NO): NO